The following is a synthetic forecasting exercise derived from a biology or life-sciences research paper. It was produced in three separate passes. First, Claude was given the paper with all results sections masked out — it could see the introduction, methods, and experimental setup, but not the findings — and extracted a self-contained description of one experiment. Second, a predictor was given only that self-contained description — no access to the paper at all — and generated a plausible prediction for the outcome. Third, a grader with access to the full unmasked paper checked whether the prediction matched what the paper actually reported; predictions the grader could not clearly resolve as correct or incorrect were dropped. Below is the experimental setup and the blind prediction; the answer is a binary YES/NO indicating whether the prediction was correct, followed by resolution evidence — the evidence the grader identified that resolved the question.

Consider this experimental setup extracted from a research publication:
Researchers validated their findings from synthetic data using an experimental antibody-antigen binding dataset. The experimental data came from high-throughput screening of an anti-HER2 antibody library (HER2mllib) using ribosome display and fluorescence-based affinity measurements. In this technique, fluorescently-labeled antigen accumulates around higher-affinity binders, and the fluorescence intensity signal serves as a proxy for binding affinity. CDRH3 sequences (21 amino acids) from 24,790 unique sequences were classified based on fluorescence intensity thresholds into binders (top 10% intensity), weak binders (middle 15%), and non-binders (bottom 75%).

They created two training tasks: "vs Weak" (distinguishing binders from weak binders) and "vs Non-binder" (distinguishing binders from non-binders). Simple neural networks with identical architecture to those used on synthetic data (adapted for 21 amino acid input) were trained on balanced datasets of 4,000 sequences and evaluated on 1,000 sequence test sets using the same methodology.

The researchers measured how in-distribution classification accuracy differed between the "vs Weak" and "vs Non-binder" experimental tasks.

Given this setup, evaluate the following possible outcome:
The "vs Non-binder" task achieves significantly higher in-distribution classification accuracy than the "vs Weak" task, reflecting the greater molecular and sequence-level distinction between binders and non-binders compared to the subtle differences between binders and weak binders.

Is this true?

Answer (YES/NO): YES